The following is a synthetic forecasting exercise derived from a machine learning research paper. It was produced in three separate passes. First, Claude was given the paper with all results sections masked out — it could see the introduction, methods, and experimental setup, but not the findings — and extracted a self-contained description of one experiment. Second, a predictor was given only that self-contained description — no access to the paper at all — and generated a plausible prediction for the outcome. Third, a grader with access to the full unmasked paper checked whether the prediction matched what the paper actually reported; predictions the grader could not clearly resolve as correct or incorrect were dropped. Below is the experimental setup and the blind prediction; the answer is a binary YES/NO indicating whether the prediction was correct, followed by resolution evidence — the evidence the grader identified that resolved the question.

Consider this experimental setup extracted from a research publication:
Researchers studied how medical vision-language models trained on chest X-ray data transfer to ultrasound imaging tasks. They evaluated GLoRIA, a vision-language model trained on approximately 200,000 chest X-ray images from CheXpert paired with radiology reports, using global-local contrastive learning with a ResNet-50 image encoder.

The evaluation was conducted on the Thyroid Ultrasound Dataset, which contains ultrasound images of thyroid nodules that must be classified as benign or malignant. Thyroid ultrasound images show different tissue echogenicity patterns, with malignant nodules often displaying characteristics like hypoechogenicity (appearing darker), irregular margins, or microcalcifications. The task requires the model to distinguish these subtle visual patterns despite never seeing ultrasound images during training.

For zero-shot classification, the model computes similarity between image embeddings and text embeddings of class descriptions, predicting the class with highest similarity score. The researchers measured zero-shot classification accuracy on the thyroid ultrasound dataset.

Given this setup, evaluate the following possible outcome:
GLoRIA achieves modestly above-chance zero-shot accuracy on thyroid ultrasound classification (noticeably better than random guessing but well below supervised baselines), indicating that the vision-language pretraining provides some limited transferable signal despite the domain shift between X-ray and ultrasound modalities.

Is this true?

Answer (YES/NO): NO